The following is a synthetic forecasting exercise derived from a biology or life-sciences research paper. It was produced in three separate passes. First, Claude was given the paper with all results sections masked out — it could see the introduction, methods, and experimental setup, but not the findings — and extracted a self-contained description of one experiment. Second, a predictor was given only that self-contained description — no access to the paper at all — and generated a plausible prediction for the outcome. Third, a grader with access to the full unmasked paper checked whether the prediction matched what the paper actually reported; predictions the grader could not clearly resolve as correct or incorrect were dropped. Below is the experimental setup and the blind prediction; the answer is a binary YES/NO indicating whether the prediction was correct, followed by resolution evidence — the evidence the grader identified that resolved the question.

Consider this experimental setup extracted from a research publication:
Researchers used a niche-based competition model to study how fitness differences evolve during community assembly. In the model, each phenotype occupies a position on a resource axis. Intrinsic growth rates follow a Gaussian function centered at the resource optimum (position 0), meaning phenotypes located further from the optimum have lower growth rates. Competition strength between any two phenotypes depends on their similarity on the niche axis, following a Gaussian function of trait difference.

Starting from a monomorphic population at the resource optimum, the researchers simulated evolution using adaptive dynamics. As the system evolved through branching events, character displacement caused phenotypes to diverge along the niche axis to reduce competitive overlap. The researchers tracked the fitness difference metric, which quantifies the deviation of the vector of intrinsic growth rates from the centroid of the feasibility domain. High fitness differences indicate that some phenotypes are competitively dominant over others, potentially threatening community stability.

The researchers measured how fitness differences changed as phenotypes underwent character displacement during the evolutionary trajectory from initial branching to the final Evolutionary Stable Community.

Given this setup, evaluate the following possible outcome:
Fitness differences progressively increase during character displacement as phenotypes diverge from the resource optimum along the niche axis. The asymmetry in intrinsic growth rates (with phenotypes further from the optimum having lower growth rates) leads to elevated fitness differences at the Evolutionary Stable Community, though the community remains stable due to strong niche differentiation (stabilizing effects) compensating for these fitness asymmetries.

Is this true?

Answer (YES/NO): YES